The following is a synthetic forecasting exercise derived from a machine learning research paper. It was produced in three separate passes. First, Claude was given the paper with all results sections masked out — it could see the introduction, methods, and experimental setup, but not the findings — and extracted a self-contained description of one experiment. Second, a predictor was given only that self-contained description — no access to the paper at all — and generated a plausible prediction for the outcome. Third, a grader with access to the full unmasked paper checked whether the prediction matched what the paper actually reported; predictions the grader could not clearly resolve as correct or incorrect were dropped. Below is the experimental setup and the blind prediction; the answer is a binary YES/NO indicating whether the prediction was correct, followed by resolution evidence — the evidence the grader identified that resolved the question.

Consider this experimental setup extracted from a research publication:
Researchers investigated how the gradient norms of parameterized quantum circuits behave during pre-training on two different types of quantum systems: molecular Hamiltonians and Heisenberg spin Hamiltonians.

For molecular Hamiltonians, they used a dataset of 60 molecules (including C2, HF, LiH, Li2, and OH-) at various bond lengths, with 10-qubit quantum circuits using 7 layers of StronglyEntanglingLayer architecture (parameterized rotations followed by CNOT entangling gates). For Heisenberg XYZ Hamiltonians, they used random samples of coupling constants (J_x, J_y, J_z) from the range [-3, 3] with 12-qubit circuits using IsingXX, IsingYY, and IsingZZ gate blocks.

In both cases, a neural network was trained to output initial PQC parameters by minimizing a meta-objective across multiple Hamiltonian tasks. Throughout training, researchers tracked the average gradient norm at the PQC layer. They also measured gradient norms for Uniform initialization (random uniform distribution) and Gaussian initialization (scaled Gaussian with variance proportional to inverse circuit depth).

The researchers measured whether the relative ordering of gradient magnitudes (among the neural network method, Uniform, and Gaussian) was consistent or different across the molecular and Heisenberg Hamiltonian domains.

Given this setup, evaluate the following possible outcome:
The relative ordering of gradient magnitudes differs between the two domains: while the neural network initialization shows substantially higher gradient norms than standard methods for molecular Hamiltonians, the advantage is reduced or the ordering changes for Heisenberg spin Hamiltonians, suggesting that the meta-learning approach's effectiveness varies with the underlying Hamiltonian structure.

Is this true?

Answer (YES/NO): NO